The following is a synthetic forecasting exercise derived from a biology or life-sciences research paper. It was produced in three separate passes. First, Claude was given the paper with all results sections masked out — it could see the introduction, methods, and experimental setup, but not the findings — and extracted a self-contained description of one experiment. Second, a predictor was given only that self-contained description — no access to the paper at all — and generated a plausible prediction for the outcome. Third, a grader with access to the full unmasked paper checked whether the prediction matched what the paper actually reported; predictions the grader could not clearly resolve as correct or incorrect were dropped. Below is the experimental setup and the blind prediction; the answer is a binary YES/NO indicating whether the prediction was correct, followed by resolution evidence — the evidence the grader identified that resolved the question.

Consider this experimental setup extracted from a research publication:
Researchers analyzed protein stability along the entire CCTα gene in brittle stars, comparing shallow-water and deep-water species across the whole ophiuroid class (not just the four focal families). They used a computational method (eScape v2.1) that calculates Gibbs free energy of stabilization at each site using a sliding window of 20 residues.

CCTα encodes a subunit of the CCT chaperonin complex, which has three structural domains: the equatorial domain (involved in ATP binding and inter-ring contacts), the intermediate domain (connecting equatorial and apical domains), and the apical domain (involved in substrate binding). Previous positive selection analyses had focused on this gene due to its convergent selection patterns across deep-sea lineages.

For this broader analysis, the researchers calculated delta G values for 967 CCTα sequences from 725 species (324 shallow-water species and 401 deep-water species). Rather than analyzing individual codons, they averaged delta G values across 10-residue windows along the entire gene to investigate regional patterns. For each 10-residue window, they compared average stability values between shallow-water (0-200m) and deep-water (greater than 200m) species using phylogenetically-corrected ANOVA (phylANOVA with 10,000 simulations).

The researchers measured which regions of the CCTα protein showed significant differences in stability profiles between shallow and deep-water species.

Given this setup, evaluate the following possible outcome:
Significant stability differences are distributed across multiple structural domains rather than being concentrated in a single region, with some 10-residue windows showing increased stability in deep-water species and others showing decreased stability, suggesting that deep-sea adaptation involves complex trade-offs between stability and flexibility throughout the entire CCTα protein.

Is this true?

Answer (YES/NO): NO